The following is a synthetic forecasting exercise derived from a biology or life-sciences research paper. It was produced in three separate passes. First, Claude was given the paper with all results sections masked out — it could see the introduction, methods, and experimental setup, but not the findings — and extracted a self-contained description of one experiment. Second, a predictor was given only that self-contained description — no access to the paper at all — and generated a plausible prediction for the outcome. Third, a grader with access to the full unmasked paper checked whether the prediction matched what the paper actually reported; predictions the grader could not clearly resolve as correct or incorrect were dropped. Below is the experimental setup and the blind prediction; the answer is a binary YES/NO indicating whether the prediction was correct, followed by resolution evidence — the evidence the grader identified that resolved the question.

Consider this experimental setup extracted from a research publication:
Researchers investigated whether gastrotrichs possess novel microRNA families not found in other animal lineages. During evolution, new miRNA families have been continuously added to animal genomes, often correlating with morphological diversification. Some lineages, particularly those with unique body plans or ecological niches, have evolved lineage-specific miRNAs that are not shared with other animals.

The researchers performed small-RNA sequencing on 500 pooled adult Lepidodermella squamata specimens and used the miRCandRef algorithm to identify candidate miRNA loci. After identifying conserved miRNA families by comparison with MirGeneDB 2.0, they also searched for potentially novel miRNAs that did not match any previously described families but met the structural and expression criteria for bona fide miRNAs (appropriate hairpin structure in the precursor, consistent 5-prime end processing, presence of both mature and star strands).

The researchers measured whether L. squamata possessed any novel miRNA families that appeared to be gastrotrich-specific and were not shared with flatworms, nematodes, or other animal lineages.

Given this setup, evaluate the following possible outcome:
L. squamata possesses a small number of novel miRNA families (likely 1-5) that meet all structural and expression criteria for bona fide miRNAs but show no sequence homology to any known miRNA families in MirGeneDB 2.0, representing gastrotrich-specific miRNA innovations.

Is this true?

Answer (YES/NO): NO